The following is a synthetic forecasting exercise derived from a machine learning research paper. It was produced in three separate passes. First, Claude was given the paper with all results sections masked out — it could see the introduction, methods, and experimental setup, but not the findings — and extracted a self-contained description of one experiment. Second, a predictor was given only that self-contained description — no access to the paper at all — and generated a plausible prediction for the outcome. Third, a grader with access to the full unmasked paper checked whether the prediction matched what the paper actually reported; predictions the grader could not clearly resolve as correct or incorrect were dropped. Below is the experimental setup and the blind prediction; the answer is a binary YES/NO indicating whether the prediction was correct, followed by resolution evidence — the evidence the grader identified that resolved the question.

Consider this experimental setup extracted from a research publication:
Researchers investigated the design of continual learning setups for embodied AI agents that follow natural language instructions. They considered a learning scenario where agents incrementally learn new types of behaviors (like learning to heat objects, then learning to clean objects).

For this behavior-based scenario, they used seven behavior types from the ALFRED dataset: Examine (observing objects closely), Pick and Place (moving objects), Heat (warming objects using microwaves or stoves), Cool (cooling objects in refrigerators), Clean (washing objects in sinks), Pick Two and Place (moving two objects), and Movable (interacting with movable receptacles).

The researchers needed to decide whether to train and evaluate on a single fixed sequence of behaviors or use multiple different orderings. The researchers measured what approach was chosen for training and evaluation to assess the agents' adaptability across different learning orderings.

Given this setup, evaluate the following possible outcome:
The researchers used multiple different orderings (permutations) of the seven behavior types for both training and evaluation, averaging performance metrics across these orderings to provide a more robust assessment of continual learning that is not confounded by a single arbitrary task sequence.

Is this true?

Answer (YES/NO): YES